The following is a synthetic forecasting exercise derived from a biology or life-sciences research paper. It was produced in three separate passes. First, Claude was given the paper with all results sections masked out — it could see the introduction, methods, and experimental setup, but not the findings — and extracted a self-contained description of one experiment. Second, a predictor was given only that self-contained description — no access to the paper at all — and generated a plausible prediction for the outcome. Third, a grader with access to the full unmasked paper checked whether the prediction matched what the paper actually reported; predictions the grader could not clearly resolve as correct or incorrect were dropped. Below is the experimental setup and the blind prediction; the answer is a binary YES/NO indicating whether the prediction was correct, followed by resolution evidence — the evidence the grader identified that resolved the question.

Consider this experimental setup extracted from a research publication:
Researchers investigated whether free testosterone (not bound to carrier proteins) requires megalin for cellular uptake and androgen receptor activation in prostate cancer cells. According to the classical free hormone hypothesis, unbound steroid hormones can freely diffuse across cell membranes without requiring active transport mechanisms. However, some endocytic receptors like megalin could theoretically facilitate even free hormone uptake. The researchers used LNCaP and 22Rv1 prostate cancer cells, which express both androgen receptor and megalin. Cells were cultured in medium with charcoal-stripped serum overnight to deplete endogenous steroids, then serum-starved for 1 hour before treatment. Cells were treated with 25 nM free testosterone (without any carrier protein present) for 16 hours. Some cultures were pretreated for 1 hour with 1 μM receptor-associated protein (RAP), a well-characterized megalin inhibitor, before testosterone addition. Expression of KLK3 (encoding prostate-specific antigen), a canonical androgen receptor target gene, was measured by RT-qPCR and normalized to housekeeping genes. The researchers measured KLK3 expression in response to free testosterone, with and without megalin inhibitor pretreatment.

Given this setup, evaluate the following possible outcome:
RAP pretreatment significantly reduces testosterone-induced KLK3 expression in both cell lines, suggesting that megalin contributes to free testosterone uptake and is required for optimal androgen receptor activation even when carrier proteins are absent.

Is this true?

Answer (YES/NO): NO